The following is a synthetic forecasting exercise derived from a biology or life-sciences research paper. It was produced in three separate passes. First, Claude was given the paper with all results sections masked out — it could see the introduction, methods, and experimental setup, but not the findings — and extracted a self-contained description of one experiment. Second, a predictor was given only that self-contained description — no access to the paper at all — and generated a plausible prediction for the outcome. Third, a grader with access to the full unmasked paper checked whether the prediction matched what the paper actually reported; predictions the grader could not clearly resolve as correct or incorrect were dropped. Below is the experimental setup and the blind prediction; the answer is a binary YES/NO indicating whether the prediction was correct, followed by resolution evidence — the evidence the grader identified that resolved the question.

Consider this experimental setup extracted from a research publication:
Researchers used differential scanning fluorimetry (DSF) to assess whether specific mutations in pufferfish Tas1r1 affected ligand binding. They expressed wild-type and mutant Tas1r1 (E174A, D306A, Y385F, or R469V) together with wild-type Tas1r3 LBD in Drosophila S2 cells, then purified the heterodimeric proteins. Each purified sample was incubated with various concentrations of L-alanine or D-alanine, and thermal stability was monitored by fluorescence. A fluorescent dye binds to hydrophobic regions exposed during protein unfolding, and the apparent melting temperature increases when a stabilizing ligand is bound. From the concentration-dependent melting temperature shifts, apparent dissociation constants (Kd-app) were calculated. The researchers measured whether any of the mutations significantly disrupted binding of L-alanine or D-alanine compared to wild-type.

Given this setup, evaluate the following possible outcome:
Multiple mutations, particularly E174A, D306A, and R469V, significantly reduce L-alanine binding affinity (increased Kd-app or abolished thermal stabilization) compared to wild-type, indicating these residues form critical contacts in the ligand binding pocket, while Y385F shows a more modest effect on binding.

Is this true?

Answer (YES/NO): NO